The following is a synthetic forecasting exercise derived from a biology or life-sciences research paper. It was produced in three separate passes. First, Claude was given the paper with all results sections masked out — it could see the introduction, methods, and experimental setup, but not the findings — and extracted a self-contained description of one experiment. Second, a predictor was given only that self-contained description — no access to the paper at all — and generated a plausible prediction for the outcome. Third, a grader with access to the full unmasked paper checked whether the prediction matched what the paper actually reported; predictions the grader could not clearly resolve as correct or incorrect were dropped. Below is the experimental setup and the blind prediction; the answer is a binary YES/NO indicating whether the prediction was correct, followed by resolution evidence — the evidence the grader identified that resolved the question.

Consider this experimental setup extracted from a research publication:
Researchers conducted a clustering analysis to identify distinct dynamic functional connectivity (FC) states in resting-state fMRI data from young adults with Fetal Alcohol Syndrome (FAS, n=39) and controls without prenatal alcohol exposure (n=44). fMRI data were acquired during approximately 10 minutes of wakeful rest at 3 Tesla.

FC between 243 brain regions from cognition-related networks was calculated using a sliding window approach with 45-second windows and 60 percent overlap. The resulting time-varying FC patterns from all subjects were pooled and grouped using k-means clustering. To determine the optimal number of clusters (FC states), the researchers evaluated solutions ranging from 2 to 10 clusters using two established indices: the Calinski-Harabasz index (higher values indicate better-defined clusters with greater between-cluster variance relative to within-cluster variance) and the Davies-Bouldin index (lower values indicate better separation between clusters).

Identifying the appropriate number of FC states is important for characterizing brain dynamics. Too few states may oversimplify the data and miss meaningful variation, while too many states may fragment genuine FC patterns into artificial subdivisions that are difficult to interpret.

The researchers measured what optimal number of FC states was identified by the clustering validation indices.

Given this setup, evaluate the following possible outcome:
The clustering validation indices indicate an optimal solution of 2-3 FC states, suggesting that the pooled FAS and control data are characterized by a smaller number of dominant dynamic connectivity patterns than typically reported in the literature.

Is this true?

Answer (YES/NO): YES